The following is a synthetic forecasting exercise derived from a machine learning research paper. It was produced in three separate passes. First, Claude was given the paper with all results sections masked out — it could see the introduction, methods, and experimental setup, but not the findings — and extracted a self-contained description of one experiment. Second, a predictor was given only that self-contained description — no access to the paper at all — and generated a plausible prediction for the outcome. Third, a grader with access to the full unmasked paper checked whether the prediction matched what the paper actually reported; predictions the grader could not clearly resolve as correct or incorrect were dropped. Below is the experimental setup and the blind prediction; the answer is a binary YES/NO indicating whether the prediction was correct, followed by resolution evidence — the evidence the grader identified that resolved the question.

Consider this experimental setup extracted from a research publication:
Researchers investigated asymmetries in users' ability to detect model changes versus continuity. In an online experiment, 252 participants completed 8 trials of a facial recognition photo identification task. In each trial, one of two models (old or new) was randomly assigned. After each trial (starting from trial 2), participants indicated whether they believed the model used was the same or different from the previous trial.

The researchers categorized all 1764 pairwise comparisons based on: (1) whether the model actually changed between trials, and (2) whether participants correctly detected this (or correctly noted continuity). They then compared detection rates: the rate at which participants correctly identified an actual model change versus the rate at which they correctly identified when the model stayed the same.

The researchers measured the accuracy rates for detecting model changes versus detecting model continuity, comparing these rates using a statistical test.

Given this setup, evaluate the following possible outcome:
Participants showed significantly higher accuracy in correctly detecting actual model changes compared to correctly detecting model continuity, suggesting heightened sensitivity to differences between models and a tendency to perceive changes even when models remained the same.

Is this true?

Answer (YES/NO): YES